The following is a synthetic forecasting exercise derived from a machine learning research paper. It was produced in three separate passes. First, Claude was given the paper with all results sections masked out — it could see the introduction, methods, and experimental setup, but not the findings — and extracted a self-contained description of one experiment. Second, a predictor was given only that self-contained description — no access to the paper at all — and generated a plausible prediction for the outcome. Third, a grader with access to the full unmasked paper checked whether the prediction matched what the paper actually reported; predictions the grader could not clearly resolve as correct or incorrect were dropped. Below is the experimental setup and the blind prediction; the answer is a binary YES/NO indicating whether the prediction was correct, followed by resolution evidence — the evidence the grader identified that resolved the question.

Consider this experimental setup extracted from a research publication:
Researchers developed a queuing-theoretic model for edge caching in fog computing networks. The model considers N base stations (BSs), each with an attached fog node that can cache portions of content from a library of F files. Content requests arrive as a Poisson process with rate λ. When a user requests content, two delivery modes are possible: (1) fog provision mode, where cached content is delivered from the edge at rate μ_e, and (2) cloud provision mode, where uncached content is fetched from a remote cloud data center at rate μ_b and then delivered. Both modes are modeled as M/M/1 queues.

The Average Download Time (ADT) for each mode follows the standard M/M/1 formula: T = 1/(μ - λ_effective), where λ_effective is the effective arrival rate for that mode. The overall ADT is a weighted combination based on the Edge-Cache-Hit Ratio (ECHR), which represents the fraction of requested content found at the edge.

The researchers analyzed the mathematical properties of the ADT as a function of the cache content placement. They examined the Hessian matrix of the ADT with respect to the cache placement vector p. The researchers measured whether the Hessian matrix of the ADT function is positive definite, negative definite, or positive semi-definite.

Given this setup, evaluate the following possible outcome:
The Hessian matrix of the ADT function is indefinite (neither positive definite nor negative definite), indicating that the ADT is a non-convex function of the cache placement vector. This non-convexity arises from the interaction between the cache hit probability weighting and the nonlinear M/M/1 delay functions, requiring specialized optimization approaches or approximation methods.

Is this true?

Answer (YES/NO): NO